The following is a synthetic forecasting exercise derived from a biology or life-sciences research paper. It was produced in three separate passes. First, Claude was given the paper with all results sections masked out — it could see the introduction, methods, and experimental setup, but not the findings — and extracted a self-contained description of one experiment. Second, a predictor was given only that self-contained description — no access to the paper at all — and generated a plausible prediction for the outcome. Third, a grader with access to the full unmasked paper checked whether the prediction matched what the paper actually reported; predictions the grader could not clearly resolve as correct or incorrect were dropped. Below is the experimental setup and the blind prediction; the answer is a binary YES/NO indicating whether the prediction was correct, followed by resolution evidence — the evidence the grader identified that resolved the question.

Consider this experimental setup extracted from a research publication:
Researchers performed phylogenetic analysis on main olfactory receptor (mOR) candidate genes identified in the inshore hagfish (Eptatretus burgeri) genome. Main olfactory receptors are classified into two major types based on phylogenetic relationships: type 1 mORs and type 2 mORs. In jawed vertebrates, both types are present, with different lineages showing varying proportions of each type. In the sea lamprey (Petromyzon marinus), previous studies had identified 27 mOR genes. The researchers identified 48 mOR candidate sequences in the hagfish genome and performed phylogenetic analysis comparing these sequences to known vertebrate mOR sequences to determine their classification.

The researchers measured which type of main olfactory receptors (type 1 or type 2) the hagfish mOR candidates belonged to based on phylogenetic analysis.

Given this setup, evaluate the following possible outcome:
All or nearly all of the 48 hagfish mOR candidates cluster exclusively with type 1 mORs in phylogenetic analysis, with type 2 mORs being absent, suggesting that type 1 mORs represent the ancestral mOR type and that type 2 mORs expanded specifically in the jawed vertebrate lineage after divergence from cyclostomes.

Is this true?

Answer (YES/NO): NO